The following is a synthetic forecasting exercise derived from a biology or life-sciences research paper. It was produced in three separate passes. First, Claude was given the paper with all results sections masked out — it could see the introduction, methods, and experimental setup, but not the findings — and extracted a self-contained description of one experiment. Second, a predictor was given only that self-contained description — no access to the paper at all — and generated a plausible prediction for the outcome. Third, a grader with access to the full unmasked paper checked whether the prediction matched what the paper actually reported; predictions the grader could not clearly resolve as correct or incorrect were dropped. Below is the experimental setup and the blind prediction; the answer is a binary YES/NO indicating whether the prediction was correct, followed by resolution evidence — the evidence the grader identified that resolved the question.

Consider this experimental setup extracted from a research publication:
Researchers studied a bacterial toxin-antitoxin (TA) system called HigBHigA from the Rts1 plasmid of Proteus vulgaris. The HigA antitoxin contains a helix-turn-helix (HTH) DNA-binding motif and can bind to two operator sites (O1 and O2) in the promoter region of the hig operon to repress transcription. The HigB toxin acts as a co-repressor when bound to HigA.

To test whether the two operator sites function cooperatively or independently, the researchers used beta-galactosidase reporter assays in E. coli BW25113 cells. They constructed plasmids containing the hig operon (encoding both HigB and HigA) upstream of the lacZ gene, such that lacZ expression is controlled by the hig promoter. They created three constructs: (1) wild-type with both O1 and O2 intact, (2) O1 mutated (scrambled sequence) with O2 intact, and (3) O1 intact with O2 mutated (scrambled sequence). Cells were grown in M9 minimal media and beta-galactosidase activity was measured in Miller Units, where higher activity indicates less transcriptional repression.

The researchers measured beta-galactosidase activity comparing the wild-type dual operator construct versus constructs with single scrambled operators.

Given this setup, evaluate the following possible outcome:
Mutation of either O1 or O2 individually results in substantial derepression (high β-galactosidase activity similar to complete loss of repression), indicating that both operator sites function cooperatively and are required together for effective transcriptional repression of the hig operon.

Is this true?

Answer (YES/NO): NO